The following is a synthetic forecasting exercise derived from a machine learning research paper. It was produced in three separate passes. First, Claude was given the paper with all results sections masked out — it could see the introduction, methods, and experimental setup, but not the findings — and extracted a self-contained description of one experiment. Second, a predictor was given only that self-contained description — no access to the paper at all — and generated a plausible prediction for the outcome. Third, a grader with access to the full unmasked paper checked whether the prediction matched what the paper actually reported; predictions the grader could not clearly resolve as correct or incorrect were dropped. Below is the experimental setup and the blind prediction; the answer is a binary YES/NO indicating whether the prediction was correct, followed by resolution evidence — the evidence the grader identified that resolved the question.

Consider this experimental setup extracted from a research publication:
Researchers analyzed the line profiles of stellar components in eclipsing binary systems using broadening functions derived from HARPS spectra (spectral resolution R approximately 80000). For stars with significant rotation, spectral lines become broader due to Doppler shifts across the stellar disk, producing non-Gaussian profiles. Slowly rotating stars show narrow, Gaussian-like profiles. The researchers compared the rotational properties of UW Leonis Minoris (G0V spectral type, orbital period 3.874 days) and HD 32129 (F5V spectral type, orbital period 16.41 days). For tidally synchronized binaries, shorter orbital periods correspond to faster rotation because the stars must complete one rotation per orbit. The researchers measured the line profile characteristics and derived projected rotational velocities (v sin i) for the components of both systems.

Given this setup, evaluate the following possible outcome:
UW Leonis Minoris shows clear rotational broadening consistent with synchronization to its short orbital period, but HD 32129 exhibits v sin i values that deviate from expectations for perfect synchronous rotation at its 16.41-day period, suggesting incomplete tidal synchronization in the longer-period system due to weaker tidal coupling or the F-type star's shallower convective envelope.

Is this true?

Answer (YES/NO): NO